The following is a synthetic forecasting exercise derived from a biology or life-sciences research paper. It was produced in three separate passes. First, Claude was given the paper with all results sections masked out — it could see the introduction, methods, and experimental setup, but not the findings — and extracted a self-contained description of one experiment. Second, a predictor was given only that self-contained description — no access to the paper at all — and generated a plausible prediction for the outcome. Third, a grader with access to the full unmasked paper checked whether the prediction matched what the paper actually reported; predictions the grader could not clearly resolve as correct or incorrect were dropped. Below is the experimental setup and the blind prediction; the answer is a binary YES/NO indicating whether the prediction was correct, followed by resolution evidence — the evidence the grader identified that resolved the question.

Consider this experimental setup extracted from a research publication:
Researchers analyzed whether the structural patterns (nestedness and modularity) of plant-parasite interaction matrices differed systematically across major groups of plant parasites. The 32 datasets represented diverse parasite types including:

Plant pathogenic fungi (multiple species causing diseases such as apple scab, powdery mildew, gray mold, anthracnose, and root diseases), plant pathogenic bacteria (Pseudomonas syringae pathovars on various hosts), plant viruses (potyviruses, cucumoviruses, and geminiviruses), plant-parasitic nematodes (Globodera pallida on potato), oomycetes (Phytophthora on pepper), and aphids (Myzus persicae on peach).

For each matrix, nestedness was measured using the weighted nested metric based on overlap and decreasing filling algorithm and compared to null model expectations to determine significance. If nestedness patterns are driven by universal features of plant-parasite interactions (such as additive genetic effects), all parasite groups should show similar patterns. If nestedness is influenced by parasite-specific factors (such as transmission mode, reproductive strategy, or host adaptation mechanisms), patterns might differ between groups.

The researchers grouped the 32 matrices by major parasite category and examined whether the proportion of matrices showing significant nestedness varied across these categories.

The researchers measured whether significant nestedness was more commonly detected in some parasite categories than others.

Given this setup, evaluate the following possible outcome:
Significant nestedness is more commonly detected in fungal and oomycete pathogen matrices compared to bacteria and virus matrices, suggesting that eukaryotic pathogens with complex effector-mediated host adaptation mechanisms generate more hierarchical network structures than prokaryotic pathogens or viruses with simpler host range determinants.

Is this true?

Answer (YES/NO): NO